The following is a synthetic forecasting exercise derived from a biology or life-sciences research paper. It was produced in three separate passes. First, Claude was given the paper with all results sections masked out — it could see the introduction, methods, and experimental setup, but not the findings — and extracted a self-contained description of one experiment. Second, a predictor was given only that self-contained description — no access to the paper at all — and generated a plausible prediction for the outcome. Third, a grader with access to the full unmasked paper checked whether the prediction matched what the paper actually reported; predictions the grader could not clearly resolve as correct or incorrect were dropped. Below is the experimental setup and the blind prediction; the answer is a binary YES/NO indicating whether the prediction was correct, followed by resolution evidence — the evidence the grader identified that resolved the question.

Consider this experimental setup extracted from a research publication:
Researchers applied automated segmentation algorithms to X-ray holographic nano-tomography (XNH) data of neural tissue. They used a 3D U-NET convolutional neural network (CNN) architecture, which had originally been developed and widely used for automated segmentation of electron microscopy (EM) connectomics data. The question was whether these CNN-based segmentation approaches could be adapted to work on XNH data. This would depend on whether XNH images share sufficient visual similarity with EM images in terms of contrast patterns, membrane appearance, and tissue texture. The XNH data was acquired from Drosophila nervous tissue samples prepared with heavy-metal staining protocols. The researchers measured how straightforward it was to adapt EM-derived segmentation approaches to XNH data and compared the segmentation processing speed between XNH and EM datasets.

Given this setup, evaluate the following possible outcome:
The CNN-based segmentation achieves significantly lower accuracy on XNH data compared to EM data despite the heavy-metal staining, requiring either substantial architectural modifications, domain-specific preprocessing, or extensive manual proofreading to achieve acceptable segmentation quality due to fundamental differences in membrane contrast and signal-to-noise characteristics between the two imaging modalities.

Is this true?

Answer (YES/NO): NO